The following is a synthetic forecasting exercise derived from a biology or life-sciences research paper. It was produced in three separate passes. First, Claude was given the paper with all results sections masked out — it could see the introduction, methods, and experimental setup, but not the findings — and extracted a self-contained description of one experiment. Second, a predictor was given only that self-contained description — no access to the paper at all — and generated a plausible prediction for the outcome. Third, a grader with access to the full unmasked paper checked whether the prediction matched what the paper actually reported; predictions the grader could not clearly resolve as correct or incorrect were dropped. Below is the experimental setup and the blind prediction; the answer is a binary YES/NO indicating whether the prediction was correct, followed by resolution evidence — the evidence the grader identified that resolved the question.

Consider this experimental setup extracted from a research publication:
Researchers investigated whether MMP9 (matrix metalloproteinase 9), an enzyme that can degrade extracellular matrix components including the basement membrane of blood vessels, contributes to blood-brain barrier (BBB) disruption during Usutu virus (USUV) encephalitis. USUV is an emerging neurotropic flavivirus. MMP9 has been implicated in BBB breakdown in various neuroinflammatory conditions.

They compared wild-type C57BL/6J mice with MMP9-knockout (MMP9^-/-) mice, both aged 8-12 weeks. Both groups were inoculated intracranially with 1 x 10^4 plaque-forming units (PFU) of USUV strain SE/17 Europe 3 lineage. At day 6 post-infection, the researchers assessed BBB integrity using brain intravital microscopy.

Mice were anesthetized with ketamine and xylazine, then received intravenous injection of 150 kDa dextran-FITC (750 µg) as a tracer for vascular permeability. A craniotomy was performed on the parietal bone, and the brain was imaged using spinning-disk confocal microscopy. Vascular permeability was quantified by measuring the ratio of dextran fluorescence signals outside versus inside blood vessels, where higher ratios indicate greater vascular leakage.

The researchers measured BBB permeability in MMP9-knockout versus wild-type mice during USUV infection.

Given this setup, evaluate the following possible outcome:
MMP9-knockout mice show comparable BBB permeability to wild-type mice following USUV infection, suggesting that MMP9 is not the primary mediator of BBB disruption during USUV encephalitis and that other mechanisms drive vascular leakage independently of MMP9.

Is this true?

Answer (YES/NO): YES